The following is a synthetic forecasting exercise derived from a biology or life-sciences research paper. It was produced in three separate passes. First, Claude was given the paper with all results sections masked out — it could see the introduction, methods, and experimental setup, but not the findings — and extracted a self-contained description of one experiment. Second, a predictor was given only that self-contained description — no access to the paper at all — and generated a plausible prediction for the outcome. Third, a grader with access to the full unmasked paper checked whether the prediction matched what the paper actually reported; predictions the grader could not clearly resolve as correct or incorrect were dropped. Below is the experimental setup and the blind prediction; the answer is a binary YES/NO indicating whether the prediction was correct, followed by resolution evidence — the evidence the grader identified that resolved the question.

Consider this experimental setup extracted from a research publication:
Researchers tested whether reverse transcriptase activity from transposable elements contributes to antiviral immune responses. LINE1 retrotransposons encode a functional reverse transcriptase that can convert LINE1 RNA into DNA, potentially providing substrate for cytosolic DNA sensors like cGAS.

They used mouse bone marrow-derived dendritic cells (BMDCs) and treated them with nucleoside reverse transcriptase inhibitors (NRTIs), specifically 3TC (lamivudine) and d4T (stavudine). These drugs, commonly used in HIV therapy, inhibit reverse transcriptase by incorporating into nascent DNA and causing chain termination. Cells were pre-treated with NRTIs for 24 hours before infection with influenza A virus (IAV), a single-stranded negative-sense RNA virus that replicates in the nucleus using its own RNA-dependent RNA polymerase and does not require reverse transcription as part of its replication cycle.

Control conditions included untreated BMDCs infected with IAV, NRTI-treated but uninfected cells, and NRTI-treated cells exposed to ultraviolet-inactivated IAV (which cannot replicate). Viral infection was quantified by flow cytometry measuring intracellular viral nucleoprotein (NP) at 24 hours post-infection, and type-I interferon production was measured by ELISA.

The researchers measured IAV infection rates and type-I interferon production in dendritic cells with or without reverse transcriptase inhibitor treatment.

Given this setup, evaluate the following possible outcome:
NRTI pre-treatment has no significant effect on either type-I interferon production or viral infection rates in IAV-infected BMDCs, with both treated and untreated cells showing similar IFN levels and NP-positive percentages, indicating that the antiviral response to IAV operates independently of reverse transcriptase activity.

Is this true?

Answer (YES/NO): NO